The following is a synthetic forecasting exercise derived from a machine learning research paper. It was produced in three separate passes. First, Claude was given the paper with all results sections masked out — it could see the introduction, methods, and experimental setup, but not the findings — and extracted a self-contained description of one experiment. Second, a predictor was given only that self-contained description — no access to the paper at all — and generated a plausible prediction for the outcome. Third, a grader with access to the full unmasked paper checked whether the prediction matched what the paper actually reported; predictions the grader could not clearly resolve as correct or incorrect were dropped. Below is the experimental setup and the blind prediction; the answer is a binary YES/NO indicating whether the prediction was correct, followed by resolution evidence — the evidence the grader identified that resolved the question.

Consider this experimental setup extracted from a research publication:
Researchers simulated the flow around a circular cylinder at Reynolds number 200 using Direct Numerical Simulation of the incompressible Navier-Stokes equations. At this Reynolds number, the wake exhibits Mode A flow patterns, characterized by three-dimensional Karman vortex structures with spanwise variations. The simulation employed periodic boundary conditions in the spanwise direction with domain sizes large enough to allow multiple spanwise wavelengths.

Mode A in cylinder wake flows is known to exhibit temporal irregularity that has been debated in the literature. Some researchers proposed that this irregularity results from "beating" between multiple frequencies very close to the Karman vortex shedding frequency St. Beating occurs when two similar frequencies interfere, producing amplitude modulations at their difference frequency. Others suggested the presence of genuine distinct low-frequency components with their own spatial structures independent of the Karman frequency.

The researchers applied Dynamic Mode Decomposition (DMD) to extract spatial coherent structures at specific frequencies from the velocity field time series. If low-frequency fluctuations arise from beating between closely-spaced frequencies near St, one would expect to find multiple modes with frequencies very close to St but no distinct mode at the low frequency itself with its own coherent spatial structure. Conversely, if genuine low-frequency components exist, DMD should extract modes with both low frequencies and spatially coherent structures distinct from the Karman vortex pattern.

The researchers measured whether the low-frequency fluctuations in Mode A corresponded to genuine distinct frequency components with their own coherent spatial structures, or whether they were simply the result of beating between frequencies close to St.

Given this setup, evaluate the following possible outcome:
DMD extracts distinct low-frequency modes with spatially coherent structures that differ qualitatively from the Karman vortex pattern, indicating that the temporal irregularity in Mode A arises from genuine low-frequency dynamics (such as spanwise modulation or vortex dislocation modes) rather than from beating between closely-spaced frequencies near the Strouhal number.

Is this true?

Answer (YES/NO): YES